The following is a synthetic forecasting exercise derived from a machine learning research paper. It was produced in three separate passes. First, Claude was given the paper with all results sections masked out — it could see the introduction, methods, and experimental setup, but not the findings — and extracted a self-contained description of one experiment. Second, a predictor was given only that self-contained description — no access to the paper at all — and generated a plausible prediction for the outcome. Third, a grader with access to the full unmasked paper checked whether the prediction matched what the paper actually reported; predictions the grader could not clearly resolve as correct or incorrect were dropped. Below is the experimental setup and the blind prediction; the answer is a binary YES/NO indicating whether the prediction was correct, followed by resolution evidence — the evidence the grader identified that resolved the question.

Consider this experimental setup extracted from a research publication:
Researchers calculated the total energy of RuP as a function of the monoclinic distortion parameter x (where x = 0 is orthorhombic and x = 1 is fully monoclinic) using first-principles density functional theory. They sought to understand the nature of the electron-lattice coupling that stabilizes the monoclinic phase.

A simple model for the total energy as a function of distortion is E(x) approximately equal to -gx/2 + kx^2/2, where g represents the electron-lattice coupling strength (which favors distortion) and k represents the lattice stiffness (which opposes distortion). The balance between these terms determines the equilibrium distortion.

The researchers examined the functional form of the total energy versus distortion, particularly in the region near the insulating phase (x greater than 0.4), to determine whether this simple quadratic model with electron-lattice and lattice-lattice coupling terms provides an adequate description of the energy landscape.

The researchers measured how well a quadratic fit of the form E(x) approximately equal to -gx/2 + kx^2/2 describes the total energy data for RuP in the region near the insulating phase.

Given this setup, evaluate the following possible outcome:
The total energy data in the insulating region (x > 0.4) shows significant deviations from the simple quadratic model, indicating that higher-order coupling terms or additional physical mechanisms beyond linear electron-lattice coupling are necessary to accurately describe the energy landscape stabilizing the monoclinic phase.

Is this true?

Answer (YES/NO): NO